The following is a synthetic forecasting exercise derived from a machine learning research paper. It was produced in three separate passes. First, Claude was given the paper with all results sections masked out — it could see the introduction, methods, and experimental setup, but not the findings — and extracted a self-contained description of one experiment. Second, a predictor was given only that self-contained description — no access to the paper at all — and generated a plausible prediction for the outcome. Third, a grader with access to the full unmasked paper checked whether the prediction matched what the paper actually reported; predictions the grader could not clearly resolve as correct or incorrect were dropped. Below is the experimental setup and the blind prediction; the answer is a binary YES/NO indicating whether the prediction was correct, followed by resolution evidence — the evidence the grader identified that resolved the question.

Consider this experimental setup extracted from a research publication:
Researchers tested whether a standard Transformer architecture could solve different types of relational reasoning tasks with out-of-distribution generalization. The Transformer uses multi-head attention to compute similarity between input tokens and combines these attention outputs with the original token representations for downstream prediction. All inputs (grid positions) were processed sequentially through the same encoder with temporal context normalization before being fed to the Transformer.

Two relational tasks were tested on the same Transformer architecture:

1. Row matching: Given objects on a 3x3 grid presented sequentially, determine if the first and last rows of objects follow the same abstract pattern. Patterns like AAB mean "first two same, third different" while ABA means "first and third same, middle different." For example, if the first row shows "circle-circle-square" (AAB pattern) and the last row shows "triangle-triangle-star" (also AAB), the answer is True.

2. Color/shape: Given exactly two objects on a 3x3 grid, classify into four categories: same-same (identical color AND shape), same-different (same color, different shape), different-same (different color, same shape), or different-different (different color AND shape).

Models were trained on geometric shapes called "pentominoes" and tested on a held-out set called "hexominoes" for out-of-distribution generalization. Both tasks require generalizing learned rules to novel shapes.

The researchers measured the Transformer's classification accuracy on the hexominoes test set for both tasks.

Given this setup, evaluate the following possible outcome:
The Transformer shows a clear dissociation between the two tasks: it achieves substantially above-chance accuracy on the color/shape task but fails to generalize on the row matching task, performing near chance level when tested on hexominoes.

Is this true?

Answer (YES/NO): YES